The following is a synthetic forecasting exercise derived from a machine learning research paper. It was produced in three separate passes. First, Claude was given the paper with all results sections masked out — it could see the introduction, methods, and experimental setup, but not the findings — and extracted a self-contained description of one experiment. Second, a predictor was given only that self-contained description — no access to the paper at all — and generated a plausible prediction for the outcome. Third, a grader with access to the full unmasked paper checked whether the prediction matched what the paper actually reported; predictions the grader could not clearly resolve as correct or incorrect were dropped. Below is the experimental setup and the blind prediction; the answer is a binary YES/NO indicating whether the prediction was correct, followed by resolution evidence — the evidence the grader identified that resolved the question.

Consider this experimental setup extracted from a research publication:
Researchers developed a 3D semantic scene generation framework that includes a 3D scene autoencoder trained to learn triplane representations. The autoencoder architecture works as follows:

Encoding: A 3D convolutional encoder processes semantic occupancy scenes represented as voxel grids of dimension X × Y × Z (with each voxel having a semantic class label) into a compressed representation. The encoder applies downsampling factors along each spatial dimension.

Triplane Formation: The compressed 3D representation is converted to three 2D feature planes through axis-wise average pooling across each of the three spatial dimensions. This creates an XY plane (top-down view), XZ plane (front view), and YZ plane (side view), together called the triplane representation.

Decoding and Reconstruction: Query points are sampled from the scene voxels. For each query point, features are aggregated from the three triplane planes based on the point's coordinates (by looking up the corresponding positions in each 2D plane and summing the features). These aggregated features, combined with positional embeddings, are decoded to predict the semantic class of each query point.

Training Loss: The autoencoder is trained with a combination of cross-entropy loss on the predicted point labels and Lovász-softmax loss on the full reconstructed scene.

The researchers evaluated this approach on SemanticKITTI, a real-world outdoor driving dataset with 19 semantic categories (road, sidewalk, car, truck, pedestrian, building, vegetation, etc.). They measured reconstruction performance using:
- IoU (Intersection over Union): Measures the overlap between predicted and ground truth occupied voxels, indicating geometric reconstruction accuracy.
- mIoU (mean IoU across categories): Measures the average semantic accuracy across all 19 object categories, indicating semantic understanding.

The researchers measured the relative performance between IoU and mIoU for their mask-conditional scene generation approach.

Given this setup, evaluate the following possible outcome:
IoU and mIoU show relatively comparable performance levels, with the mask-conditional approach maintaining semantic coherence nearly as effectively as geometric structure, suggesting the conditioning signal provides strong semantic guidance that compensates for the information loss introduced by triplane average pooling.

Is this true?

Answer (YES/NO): NO